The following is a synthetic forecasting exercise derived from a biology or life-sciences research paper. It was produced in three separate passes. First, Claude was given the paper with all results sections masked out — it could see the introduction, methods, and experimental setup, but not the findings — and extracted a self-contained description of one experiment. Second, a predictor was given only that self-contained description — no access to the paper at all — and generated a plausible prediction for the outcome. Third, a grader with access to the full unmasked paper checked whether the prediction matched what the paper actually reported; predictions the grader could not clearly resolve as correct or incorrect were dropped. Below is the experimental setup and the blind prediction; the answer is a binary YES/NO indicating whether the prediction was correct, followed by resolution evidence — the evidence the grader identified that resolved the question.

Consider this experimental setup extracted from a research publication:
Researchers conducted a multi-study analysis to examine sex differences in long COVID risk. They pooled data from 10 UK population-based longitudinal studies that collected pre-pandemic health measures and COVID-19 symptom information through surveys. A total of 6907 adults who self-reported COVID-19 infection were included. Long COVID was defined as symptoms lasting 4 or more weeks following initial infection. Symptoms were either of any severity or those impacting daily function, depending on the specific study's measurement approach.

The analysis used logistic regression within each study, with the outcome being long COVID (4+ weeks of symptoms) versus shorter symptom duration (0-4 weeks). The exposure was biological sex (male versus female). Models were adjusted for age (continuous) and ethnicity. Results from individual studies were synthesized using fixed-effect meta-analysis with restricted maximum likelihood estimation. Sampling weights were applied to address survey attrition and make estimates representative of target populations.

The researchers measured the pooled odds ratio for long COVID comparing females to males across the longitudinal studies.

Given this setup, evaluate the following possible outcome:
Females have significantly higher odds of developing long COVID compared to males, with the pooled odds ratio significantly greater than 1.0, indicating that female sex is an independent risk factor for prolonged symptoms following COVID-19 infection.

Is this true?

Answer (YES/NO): YES